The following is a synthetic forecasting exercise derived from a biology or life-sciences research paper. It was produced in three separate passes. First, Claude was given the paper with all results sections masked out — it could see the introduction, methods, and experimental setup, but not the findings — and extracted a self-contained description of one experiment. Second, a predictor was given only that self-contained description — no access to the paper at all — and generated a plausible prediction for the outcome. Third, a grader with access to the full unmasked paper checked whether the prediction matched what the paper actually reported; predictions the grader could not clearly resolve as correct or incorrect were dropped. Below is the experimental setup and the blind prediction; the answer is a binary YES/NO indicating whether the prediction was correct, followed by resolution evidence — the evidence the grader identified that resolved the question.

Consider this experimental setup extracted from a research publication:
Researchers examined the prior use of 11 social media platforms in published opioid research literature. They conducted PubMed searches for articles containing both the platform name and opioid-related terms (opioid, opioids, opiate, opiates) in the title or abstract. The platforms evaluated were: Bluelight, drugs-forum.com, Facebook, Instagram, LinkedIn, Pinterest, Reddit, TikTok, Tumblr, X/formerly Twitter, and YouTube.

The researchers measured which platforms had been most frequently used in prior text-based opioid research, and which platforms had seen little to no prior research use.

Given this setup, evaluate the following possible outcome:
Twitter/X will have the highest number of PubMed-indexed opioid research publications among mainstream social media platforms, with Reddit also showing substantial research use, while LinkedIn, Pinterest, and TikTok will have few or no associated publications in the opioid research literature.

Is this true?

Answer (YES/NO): YES